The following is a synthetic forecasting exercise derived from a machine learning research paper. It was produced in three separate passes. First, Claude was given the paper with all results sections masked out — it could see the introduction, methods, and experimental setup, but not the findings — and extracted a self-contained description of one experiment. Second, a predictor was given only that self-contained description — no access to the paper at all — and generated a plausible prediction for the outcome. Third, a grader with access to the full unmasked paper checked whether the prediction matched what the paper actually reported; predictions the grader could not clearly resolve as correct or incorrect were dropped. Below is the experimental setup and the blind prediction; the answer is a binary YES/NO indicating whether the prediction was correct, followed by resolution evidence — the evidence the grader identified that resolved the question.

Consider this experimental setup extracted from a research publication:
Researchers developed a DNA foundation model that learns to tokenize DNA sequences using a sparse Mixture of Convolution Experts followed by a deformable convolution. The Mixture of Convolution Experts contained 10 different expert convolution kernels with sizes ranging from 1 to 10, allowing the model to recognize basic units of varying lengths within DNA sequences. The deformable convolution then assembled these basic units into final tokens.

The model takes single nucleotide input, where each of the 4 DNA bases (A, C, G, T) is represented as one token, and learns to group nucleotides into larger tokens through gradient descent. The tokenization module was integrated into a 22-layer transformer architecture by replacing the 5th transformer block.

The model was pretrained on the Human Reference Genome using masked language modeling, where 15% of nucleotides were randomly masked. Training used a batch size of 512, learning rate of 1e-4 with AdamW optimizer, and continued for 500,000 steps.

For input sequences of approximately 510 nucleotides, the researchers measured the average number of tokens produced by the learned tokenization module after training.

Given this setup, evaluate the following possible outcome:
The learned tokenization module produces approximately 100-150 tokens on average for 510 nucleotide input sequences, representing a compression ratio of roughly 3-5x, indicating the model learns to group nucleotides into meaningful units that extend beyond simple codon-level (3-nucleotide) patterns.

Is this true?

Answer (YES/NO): YES